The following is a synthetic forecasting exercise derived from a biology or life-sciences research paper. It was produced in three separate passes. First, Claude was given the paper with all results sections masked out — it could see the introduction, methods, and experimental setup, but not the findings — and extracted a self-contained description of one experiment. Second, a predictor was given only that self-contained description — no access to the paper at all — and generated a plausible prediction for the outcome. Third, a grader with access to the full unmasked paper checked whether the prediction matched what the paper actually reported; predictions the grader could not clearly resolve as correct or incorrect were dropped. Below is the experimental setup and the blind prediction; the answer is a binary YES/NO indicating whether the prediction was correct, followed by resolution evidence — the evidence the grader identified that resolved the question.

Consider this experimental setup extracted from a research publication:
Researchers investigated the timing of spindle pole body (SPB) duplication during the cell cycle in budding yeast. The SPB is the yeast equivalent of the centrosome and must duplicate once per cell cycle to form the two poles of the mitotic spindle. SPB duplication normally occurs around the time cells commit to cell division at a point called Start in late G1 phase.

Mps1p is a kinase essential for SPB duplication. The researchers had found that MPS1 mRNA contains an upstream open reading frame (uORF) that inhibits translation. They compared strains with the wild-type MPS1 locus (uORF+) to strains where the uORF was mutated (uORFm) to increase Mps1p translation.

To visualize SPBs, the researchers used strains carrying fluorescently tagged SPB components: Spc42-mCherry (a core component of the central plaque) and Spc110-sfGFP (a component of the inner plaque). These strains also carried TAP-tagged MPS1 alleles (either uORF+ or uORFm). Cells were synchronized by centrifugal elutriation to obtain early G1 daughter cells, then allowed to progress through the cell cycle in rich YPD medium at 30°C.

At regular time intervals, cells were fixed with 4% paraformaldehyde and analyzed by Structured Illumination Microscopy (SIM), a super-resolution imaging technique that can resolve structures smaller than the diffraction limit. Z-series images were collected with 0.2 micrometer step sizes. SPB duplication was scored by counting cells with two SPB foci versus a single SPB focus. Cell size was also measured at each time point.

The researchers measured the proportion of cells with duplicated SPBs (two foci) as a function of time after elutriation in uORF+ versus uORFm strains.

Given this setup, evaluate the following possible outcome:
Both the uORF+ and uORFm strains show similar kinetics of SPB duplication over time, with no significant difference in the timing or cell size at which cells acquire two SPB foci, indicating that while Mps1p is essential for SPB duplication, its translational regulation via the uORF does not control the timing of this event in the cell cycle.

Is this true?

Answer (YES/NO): NO